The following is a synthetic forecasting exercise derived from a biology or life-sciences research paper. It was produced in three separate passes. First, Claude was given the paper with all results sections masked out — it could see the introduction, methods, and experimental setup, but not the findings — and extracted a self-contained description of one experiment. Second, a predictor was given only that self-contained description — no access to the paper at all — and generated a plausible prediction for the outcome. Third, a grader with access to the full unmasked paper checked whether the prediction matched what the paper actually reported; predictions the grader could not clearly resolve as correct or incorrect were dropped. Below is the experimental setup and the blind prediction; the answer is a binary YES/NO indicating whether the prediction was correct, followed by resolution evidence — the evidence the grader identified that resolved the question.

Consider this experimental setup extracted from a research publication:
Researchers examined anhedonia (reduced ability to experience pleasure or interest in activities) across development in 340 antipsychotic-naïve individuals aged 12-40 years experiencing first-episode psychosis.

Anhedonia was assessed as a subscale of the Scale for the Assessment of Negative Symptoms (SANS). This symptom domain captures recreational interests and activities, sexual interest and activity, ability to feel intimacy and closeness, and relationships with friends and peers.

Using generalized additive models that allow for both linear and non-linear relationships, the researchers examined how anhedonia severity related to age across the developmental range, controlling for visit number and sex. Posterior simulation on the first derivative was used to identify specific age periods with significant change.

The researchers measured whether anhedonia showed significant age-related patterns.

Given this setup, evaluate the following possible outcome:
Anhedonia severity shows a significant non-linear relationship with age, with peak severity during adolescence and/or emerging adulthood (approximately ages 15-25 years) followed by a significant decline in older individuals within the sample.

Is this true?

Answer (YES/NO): NO